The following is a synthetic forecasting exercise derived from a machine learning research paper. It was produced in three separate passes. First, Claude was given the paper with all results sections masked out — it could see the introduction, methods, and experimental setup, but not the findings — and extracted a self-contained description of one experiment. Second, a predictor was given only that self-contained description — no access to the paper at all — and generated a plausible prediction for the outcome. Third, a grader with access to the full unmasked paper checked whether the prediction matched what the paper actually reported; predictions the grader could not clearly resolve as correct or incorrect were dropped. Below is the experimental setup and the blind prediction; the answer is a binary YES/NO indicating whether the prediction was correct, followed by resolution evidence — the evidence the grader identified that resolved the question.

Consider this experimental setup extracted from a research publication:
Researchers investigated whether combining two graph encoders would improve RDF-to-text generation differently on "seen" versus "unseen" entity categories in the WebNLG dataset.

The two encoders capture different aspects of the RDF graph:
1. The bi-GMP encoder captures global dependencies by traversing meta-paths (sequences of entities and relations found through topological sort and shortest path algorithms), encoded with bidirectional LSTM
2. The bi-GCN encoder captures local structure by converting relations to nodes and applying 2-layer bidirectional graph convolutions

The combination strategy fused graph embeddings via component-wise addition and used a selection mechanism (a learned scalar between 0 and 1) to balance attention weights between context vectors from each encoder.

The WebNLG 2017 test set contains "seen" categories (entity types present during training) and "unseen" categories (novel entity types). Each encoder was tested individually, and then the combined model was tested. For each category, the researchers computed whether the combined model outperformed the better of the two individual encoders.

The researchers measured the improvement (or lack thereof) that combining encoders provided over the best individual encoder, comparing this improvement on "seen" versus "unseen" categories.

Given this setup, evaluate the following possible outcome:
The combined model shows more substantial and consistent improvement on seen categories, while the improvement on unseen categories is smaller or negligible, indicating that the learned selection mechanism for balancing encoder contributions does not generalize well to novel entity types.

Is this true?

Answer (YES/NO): NO